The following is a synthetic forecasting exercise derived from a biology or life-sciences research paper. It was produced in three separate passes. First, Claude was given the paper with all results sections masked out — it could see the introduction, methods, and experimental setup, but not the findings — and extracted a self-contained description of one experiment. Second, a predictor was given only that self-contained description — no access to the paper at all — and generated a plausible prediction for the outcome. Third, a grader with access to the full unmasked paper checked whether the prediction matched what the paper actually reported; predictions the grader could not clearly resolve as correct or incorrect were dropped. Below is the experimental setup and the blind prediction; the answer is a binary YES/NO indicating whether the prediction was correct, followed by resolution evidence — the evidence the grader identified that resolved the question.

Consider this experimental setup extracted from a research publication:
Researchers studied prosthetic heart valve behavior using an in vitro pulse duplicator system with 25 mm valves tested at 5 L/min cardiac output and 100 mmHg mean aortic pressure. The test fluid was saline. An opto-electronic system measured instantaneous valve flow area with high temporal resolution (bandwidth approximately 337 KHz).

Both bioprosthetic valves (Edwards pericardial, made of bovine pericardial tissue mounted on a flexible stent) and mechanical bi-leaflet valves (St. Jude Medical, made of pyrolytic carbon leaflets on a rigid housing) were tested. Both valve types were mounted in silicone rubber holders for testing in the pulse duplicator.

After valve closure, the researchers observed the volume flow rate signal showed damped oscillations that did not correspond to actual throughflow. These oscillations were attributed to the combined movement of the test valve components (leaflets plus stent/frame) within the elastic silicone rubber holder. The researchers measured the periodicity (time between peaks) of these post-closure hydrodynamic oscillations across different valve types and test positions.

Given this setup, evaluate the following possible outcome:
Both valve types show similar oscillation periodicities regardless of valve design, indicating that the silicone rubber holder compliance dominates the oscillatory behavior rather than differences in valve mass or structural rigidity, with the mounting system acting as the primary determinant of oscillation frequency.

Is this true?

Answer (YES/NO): YES